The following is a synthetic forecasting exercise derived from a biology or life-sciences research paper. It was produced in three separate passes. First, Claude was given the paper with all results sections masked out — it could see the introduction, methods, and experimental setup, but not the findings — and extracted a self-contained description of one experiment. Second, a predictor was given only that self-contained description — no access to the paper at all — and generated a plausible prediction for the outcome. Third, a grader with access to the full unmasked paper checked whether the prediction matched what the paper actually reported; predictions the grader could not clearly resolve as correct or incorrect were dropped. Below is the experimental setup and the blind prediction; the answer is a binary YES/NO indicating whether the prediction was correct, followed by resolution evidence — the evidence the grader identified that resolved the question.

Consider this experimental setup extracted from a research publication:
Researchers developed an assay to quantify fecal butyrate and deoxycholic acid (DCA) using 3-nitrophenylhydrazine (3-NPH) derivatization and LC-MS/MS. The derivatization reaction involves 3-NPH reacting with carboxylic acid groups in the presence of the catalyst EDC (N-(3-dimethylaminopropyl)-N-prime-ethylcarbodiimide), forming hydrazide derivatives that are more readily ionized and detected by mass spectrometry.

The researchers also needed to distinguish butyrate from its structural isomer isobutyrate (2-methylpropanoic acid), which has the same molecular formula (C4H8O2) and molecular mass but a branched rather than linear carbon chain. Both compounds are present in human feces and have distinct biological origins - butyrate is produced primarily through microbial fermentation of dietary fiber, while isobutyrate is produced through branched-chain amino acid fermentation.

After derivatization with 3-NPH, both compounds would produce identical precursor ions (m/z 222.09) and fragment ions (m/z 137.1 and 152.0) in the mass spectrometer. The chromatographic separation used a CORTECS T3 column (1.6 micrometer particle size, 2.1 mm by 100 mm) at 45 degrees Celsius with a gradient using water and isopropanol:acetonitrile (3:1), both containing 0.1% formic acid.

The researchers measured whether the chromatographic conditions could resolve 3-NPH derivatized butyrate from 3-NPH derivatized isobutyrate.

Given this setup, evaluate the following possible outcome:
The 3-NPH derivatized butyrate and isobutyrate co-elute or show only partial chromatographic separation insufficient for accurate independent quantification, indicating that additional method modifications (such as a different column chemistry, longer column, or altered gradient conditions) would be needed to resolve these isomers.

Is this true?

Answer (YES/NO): NO